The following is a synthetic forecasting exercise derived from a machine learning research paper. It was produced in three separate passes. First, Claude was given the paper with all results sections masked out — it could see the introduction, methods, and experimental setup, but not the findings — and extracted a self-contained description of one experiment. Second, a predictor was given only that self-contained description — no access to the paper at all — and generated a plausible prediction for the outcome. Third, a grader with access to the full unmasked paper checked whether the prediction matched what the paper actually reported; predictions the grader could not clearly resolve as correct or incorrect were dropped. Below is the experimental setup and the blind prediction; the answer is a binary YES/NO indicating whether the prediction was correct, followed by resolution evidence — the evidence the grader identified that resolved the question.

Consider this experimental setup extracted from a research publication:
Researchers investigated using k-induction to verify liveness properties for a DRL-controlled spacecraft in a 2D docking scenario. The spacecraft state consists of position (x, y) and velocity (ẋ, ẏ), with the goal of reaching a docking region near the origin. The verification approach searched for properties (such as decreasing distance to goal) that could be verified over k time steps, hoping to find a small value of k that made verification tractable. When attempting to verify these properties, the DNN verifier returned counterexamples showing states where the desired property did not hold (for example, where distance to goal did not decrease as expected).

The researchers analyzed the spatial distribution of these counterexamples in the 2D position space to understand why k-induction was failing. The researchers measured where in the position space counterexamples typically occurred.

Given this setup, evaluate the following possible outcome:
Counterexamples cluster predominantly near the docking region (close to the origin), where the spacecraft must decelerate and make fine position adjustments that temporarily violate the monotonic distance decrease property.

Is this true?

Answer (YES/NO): NO